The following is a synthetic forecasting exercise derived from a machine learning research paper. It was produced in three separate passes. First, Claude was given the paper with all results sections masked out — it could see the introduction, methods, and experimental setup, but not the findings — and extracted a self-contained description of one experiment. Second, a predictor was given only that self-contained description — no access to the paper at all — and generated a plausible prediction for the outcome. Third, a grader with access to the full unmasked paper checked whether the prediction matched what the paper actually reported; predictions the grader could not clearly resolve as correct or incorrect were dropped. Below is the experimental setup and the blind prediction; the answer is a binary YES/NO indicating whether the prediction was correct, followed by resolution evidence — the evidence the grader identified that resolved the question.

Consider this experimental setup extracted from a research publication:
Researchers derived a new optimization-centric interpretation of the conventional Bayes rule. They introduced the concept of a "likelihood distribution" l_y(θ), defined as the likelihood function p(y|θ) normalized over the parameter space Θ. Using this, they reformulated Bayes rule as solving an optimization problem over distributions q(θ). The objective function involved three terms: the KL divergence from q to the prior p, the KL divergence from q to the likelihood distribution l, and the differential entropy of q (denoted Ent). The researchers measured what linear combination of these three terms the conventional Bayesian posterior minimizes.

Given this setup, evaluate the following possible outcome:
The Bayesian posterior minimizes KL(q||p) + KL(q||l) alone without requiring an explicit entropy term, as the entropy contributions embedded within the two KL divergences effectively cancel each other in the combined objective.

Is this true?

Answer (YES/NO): NO